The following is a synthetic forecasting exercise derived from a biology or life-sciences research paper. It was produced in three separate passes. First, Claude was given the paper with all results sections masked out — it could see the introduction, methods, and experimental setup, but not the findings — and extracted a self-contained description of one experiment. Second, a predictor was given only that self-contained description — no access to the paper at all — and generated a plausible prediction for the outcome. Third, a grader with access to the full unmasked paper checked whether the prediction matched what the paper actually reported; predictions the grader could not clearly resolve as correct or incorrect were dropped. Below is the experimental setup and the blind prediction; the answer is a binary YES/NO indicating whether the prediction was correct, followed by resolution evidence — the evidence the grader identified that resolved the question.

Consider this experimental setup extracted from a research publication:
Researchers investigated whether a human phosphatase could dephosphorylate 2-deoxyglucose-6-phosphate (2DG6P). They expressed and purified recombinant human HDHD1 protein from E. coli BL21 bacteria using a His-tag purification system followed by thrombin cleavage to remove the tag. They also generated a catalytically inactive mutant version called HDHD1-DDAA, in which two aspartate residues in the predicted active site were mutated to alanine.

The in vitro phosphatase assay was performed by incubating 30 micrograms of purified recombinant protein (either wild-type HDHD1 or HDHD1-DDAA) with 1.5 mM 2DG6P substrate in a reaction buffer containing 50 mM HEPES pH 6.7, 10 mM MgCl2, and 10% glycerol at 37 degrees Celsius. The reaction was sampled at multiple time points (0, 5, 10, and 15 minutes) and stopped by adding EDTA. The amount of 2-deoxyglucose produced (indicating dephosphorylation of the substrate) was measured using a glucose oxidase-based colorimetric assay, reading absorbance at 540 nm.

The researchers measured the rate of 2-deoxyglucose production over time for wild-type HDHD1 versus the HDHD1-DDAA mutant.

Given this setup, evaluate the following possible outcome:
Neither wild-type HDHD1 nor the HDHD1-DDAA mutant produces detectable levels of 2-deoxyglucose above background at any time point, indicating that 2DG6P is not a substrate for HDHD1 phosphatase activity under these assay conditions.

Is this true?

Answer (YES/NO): NO